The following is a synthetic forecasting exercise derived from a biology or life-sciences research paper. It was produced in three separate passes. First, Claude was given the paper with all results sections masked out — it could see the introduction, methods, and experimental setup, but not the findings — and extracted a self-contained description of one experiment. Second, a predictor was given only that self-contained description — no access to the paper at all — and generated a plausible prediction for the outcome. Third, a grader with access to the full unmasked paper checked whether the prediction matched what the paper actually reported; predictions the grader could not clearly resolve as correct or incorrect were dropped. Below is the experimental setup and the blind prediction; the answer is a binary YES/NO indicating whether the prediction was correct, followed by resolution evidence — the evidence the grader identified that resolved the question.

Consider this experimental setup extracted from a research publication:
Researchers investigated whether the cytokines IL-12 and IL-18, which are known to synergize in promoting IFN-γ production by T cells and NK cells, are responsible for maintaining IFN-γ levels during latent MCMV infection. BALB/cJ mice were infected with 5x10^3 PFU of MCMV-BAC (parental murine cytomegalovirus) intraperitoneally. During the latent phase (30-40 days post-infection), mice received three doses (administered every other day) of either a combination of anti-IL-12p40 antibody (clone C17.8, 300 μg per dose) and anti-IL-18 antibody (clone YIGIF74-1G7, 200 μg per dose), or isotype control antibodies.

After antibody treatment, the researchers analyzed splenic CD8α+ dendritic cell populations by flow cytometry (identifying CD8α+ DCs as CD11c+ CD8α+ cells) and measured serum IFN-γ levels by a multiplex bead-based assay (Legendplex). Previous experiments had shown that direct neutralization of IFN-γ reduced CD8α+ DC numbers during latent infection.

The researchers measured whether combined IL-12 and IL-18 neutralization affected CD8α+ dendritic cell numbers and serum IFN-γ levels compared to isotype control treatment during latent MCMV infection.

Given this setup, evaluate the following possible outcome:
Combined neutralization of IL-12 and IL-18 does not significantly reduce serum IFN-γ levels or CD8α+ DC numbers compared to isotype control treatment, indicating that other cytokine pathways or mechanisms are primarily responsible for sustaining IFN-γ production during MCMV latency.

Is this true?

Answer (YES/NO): YES